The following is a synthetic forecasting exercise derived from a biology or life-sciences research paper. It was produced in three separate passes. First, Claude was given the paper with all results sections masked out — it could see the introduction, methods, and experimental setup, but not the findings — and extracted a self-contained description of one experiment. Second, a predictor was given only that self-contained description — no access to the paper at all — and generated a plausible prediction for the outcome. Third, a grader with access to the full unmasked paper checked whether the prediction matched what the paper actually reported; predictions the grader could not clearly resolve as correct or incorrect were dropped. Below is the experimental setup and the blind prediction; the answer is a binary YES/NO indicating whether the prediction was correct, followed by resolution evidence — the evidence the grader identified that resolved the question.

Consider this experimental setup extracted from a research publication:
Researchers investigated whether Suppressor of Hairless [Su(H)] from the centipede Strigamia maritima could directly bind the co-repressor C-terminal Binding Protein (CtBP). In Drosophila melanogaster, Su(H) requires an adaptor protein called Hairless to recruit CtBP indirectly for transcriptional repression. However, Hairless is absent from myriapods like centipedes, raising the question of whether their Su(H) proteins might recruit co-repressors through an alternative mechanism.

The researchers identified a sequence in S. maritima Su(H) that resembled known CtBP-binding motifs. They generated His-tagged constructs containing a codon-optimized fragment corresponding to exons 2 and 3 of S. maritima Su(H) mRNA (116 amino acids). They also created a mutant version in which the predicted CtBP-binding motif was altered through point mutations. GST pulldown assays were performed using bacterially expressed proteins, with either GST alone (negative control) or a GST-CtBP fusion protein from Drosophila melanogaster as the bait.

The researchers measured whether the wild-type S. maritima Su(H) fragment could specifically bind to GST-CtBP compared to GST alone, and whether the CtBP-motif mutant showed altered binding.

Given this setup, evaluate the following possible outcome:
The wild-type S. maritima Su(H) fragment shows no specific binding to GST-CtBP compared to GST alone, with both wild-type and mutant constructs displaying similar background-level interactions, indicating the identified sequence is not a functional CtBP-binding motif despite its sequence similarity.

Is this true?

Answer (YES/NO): NO